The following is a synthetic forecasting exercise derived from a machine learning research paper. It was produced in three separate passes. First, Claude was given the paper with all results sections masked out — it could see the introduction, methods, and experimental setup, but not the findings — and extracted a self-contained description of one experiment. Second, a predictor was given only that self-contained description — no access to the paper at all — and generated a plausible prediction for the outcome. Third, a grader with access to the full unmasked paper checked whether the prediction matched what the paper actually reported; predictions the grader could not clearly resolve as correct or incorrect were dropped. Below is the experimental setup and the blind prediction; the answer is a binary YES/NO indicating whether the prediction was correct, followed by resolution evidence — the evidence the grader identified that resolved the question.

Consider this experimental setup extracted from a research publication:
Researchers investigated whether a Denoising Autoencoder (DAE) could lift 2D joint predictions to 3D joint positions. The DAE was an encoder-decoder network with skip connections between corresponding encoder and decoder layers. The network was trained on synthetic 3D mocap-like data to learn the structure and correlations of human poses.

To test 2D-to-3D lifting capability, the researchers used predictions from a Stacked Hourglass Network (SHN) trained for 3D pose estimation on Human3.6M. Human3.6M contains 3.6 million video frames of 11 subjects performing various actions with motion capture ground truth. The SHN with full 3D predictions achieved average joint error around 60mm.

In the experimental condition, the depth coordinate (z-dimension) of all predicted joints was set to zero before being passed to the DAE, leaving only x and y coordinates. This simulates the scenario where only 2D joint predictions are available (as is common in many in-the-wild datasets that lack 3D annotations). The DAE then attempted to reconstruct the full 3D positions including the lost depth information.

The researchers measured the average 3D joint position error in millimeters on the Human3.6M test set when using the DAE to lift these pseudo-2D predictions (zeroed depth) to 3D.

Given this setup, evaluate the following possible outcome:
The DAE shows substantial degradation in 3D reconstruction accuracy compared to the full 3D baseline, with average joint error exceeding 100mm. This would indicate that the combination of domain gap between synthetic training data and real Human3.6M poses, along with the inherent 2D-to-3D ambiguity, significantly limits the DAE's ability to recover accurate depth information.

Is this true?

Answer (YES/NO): NO